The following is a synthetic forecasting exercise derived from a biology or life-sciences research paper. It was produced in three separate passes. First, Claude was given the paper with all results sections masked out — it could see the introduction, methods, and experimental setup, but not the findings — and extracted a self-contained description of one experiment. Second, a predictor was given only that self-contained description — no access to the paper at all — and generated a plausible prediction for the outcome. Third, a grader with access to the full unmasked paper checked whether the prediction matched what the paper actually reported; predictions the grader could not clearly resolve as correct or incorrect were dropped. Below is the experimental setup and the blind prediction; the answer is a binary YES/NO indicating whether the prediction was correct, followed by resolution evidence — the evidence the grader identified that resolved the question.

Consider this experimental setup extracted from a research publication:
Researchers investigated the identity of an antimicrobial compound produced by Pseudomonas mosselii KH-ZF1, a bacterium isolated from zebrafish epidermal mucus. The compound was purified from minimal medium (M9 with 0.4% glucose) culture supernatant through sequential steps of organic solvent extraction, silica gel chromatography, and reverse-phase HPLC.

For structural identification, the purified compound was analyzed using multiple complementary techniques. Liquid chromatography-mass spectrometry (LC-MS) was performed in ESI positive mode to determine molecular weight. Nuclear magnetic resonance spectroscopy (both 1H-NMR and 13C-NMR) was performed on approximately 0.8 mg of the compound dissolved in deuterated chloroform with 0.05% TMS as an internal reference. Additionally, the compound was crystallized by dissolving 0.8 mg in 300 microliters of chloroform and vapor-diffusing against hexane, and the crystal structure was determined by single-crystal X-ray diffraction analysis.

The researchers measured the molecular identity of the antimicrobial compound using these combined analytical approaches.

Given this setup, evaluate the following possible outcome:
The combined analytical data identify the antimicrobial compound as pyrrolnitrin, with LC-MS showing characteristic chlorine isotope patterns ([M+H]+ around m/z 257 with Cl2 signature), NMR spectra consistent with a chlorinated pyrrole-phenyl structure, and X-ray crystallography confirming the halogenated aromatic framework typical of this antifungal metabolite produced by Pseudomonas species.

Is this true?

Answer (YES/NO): NO